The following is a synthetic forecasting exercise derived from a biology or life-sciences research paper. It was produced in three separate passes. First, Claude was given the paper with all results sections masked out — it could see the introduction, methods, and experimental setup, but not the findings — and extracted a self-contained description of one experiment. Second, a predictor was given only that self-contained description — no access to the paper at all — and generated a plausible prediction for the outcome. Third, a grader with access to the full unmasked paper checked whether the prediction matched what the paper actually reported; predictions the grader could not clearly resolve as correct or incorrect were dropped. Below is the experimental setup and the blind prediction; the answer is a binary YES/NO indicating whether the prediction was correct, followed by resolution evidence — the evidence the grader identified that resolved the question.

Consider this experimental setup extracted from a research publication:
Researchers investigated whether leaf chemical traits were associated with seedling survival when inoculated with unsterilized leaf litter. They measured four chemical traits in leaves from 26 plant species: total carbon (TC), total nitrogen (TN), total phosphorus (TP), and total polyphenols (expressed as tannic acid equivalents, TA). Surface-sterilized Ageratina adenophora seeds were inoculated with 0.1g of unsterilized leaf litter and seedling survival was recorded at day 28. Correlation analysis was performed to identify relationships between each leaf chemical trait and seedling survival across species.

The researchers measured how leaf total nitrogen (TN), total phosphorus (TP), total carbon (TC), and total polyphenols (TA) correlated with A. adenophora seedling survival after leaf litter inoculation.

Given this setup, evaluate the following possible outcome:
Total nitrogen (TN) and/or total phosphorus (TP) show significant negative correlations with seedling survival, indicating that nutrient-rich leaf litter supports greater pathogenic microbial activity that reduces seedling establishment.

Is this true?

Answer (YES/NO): YES